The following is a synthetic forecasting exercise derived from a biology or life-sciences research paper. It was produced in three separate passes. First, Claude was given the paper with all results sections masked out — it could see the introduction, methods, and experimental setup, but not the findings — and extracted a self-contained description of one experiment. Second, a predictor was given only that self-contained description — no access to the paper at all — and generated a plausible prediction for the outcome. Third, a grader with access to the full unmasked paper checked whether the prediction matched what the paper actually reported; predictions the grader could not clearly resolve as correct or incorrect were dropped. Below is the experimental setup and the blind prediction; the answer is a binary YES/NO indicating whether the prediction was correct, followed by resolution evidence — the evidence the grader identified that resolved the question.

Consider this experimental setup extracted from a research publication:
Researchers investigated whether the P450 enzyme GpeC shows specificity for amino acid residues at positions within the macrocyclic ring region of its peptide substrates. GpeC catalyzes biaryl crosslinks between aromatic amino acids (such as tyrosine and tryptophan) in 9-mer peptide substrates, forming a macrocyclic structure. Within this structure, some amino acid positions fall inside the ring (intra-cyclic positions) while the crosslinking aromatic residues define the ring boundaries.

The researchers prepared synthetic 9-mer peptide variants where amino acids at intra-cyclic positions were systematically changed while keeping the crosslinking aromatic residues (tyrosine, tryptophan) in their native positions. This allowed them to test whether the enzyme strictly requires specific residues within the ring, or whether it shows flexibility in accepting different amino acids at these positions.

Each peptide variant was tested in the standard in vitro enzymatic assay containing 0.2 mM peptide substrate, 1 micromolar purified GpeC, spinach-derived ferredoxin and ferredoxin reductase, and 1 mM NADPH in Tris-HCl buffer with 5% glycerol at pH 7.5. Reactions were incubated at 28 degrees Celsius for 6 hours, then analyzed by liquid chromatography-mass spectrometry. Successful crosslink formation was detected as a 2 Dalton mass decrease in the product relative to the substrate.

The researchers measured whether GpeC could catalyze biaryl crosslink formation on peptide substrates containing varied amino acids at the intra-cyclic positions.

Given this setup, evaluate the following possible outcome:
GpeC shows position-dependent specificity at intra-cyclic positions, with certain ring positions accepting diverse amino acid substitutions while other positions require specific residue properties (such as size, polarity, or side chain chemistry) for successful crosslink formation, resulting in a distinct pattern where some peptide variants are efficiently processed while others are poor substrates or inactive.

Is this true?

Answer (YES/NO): NO